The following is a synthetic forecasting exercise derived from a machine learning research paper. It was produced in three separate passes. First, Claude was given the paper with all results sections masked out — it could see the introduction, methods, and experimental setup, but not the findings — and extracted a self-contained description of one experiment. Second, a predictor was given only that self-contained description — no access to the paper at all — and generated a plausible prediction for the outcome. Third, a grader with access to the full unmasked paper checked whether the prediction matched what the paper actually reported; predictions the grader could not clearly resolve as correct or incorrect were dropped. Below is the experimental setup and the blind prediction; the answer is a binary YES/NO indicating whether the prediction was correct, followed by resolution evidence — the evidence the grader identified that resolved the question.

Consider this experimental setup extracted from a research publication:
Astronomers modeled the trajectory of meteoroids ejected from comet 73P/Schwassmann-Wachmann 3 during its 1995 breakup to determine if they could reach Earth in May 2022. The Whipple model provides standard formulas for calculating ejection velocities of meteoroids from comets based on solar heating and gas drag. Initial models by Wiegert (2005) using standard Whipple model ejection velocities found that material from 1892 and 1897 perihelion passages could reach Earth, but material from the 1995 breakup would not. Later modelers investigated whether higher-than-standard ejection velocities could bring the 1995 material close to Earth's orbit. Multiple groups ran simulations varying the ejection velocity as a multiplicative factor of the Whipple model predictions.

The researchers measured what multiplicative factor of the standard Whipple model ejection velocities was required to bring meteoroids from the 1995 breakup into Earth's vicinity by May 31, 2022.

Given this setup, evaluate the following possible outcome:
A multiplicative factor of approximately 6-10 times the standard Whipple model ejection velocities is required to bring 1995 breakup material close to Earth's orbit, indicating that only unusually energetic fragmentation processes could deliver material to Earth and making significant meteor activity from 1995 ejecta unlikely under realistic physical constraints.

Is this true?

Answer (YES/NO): NO